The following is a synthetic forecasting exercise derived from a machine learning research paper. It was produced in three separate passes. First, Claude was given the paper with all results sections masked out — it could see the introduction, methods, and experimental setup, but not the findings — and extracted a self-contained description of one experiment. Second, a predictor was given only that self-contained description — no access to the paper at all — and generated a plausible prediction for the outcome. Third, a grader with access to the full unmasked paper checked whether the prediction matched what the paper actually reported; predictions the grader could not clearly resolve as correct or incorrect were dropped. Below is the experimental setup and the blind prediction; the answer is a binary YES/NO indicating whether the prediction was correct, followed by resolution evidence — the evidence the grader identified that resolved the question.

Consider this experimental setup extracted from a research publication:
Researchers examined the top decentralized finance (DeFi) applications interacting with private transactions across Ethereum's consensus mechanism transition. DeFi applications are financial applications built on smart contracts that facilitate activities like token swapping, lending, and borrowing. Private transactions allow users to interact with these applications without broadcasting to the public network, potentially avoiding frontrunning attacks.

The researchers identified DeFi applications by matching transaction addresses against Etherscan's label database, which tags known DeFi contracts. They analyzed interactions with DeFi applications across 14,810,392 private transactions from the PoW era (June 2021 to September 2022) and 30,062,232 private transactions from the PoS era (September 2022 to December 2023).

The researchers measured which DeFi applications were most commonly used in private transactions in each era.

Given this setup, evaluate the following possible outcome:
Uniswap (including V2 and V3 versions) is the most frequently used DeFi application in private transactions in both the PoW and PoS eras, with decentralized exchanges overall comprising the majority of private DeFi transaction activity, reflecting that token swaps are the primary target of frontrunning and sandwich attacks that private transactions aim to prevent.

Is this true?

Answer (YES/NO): NO